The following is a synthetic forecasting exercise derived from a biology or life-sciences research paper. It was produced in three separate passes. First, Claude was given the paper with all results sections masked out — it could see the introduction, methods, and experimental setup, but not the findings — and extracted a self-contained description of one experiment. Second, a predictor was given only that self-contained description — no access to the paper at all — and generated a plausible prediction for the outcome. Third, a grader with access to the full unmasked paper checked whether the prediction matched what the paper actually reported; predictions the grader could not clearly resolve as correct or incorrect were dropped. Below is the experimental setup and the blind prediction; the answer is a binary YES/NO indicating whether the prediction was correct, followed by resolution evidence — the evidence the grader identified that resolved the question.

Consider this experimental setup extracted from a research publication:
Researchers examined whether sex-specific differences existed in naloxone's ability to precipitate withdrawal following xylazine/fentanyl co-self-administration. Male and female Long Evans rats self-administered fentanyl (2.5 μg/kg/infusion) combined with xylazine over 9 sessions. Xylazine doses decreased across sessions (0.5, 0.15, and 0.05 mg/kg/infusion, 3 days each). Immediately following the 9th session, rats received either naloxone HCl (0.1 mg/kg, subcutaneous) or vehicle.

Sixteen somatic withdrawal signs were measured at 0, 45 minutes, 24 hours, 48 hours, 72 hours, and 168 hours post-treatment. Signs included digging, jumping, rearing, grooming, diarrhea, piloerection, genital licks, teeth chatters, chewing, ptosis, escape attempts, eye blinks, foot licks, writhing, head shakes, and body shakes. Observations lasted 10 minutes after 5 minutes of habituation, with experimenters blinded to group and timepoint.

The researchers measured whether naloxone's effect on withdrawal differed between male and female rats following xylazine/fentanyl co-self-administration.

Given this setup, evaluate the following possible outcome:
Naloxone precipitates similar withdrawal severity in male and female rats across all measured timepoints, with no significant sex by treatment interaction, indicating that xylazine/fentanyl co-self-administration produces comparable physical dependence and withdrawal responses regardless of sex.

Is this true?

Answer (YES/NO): NO